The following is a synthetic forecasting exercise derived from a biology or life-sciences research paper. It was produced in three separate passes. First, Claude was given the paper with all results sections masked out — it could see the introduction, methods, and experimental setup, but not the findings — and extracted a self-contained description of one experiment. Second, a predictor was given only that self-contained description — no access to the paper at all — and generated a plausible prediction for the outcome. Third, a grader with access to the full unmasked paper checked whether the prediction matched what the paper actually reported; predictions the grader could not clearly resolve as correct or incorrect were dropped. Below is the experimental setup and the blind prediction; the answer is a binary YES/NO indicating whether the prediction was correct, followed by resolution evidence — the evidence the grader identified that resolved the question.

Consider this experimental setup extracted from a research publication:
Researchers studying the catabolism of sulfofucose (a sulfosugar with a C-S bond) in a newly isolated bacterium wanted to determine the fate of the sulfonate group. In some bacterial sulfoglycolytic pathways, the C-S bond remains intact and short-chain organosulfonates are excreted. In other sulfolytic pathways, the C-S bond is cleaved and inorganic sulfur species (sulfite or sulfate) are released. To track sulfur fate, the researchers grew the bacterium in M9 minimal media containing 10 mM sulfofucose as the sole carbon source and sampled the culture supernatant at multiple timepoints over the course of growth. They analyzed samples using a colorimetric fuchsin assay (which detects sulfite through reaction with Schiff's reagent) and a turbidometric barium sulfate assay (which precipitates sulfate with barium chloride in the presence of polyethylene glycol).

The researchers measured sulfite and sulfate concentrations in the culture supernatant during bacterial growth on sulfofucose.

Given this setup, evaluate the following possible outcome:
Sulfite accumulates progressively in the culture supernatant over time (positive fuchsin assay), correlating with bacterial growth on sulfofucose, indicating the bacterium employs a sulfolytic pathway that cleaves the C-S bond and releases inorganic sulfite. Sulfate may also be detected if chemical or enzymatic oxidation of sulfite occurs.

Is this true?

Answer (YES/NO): YES